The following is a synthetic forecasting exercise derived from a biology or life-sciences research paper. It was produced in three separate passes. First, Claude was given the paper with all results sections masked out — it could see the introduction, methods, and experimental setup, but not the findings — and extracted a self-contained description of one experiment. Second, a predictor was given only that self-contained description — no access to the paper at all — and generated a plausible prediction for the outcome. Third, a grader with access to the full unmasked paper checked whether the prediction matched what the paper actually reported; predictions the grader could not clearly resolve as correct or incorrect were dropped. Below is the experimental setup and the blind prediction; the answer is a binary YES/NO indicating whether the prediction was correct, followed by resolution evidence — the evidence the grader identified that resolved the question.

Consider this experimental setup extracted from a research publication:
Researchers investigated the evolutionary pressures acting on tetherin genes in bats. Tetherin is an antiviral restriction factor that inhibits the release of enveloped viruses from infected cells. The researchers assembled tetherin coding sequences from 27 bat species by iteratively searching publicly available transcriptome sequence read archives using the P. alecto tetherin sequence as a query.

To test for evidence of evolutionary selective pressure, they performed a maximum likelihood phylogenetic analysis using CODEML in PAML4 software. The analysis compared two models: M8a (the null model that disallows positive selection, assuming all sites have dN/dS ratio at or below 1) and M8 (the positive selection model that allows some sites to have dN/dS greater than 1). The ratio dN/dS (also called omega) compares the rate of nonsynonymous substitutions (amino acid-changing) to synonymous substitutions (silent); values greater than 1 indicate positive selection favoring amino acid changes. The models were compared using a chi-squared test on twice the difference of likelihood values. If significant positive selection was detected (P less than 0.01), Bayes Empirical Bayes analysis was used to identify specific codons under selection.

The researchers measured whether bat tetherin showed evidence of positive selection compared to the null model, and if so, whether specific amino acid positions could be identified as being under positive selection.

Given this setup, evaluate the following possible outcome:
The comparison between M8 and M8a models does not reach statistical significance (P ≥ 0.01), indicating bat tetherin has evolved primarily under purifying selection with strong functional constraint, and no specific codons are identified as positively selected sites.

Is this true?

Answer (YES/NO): NO